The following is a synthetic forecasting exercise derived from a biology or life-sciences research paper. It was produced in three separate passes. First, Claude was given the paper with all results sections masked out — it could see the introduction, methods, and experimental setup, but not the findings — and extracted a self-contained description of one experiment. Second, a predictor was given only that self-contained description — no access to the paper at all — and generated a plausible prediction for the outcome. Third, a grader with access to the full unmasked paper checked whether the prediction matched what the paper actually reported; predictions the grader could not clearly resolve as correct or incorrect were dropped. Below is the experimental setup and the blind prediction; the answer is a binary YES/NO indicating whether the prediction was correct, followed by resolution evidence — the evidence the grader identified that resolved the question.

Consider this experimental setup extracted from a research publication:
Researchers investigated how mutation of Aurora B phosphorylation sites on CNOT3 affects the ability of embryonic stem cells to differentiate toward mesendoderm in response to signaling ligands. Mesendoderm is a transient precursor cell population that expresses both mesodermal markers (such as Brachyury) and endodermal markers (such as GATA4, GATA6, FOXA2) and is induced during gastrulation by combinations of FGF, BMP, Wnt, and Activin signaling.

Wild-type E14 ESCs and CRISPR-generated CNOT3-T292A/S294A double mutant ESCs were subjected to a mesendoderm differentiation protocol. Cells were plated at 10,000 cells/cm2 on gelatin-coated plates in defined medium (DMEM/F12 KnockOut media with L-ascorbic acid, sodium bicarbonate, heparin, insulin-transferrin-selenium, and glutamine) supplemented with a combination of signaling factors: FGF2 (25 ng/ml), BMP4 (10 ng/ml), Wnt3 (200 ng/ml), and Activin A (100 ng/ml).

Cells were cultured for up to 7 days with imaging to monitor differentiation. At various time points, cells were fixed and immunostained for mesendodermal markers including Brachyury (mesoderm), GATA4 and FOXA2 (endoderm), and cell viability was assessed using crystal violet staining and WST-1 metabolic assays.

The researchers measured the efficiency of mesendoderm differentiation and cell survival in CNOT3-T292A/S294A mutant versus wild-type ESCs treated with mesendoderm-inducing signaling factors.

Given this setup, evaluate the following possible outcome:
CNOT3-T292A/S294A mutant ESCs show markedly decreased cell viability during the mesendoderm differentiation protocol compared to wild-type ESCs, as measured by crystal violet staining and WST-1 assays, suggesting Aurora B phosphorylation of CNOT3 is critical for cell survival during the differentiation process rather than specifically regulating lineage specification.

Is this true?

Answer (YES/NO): YES